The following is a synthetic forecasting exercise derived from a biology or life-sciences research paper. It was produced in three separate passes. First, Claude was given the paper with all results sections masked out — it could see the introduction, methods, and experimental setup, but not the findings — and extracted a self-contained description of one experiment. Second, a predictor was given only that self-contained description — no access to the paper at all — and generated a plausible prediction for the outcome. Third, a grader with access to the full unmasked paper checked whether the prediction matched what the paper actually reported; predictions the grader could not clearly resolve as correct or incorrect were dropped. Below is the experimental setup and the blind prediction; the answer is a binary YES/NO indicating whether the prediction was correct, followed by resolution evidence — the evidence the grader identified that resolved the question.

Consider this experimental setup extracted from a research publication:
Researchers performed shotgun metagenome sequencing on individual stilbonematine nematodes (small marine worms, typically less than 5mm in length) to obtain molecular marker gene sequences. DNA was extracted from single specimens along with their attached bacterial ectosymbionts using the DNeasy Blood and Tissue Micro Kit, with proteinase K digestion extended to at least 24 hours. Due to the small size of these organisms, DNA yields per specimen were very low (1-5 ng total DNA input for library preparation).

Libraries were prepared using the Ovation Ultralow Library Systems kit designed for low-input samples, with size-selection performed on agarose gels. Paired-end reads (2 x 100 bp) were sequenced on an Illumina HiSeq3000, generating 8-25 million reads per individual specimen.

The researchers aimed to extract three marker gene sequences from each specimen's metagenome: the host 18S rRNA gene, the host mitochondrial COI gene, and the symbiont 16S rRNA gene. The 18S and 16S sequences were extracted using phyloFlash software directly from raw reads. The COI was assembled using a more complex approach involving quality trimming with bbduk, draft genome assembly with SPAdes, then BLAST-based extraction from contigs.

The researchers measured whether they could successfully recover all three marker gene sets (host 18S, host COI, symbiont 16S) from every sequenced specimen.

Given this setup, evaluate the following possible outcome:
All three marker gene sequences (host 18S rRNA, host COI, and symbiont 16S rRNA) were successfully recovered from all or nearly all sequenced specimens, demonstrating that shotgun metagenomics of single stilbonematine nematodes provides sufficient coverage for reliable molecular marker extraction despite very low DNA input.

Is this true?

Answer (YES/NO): NO